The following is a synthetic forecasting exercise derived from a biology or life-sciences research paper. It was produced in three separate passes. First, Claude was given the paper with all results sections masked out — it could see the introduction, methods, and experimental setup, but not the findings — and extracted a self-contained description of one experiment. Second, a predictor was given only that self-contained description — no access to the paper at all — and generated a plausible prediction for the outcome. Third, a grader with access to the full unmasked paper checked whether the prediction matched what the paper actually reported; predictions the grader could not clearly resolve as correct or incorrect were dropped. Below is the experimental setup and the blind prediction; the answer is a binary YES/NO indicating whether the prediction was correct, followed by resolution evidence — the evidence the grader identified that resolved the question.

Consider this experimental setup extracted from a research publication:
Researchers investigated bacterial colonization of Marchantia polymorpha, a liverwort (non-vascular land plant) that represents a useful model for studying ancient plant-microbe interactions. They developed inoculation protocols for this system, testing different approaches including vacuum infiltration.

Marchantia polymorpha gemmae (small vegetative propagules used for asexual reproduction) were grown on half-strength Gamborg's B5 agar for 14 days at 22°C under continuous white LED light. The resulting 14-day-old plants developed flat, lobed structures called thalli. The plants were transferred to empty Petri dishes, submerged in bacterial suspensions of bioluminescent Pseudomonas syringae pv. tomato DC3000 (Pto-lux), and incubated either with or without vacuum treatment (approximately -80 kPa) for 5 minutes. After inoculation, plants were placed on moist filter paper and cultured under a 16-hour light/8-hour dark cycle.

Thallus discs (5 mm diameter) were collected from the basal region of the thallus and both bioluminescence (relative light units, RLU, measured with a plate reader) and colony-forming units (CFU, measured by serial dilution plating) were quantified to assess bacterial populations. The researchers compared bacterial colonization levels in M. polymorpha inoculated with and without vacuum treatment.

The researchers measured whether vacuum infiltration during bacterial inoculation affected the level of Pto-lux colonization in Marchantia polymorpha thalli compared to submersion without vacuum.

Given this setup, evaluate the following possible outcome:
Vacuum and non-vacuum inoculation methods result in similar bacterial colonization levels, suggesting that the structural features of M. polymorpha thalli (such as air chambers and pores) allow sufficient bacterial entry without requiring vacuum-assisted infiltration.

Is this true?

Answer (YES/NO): NO